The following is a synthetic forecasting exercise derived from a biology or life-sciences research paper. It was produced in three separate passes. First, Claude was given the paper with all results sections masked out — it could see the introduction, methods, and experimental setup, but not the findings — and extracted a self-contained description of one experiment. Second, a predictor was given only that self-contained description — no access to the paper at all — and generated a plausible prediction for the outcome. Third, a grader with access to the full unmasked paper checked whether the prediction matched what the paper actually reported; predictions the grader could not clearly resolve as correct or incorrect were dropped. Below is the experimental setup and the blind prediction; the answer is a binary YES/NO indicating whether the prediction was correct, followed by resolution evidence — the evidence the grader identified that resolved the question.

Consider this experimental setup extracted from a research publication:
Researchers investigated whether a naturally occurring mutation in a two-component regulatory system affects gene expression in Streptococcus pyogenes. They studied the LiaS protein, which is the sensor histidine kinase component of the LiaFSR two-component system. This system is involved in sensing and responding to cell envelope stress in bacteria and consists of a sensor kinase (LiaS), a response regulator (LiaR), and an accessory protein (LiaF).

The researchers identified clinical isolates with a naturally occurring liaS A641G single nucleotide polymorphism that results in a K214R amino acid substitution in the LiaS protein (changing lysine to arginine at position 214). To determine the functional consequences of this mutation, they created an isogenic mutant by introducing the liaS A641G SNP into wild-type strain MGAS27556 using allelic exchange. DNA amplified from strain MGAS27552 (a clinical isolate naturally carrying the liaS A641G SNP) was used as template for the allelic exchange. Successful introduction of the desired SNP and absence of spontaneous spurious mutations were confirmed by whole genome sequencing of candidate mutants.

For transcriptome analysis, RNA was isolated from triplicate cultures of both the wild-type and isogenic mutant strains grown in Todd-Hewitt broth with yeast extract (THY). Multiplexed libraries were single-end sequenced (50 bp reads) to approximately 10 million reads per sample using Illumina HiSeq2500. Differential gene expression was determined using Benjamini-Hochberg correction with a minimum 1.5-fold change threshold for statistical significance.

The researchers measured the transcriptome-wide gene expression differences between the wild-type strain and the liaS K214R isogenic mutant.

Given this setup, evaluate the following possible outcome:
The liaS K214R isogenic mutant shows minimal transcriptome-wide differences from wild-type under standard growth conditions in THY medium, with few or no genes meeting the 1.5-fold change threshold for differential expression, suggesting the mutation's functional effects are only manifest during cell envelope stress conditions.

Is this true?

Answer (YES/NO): NO